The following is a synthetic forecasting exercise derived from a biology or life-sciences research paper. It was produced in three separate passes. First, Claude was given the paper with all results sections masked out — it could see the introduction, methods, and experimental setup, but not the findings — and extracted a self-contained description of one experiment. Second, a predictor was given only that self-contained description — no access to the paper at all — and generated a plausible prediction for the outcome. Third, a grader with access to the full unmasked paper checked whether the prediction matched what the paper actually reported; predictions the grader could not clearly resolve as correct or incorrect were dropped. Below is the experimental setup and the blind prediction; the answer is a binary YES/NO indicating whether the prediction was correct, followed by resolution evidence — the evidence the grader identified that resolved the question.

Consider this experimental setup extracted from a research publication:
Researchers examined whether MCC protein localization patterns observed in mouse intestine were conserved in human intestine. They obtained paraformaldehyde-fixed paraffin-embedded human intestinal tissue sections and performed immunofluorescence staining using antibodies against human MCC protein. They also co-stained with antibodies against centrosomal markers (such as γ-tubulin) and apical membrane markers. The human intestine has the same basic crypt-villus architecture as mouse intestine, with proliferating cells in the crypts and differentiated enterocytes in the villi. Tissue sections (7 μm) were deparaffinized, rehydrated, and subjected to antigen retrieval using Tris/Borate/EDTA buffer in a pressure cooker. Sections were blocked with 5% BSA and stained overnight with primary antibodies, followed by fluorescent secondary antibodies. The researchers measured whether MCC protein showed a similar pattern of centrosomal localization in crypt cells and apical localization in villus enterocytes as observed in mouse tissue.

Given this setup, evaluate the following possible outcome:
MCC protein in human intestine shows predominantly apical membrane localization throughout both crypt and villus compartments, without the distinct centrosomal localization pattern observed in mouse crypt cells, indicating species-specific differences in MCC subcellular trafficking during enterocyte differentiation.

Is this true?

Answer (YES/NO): NO